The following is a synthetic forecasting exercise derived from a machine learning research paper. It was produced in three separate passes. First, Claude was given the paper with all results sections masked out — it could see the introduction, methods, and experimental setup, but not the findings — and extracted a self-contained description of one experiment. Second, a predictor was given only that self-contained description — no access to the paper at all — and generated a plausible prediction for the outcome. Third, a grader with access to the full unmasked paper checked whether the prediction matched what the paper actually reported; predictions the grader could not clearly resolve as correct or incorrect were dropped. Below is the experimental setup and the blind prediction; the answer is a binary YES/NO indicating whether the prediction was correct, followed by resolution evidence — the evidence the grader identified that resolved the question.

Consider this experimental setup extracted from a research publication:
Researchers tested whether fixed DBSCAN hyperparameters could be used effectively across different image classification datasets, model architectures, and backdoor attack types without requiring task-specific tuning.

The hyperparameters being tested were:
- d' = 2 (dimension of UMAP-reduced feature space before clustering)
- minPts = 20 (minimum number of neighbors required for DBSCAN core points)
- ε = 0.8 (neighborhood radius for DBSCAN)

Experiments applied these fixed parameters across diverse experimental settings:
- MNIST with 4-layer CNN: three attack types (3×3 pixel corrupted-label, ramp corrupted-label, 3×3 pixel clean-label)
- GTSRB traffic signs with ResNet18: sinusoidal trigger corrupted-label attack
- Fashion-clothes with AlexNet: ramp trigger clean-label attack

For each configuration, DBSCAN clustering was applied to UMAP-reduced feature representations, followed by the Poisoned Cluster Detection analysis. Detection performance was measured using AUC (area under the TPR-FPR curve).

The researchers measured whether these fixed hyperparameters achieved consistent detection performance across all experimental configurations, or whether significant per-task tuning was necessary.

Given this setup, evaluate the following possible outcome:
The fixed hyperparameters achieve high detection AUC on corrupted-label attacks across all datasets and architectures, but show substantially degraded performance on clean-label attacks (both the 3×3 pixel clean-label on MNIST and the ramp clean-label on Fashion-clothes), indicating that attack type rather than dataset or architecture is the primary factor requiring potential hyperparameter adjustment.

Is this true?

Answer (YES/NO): NO